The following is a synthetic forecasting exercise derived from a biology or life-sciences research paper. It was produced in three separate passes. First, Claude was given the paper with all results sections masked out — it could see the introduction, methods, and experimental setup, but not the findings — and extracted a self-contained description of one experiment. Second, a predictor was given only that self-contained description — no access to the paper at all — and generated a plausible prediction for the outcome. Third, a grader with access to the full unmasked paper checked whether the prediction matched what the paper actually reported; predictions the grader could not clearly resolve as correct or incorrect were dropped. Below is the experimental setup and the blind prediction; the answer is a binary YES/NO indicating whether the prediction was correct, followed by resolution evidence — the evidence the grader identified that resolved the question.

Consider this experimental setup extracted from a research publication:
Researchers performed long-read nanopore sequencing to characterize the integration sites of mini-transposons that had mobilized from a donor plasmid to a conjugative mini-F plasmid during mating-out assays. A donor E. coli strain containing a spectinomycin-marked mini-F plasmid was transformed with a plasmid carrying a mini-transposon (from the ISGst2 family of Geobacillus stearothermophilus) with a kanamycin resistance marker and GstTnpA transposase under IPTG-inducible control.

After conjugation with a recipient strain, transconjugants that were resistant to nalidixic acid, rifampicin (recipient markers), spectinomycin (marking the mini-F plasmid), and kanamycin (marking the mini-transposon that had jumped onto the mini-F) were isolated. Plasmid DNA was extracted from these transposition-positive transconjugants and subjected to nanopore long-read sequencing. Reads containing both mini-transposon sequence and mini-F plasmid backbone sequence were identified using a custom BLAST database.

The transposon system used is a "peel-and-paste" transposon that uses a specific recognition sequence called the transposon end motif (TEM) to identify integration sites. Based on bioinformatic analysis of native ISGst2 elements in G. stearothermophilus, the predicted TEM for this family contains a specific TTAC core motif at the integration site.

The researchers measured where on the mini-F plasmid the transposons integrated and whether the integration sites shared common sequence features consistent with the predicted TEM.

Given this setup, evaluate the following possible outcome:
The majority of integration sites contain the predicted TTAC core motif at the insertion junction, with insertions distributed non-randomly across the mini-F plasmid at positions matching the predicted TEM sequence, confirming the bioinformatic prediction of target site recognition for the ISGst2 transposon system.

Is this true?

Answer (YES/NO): NO